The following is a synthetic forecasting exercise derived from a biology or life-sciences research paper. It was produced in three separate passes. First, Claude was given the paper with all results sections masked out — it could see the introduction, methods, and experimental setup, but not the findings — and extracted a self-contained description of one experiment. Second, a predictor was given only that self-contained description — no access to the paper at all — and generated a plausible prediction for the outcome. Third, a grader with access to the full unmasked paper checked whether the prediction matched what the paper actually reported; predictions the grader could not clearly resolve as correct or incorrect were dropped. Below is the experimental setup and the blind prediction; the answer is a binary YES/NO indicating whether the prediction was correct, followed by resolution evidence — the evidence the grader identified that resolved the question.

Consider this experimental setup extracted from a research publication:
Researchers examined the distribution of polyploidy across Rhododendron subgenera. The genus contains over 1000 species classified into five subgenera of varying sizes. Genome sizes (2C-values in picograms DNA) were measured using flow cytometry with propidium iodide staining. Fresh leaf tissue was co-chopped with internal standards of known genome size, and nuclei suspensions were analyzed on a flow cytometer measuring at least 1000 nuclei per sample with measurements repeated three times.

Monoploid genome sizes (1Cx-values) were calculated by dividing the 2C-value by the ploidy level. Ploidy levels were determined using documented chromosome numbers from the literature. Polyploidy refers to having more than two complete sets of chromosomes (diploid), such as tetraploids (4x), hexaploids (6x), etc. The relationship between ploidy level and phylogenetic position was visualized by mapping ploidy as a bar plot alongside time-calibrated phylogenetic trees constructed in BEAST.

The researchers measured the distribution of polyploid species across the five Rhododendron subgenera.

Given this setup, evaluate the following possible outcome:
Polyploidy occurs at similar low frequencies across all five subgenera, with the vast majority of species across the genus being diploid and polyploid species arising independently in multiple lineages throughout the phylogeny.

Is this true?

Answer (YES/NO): NO